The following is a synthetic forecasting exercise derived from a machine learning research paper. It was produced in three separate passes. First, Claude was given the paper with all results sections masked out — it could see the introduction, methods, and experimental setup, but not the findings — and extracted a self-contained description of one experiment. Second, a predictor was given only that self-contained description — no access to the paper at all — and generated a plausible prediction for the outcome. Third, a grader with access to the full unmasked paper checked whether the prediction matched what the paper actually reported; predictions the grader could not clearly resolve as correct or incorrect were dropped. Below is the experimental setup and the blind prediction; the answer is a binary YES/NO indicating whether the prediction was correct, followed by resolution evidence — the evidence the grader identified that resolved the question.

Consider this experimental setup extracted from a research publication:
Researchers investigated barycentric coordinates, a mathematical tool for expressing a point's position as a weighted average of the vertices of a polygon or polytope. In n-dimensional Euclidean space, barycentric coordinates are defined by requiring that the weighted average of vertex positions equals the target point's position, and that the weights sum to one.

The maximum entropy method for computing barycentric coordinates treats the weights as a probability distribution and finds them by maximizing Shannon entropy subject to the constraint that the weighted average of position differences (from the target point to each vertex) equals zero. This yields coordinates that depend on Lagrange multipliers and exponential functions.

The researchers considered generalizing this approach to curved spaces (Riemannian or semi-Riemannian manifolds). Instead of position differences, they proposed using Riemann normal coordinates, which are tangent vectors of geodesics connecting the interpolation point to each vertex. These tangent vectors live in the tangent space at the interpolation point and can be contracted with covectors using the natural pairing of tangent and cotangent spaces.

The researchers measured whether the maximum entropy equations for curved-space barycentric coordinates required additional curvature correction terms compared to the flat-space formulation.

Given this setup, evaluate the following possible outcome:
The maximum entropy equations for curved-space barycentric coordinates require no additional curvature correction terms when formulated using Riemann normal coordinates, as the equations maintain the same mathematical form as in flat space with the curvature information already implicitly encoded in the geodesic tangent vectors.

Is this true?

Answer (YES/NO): YES